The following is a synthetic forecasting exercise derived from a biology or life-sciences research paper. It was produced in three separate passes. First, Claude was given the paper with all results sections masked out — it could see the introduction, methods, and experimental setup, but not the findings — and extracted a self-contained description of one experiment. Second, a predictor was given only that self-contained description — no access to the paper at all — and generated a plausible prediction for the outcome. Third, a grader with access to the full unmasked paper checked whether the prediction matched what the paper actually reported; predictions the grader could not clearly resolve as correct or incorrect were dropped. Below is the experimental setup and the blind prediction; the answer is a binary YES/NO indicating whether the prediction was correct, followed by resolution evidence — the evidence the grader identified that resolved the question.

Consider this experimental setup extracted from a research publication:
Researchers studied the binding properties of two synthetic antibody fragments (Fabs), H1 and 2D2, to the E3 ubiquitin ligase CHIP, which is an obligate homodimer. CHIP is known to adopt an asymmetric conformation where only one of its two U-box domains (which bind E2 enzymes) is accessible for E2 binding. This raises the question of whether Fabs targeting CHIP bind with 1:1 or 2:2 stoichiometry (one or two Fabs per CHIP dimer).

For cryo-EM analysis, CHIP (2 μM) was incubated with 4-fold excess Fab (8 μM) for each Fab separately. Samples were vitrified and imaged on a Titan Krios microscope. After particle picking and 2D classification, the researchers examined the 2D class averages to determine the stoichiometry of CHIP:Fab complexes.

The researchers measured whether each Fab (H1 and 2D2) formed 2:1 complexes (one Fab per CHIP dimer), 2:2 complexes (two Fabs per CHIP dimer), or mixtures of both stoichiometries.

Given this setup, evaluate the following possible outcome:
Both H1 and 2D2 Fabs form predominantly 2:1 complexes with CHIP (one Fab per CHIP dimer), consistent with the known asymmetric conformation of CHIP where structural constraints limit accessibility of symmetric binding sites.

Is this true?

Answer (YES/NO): NO